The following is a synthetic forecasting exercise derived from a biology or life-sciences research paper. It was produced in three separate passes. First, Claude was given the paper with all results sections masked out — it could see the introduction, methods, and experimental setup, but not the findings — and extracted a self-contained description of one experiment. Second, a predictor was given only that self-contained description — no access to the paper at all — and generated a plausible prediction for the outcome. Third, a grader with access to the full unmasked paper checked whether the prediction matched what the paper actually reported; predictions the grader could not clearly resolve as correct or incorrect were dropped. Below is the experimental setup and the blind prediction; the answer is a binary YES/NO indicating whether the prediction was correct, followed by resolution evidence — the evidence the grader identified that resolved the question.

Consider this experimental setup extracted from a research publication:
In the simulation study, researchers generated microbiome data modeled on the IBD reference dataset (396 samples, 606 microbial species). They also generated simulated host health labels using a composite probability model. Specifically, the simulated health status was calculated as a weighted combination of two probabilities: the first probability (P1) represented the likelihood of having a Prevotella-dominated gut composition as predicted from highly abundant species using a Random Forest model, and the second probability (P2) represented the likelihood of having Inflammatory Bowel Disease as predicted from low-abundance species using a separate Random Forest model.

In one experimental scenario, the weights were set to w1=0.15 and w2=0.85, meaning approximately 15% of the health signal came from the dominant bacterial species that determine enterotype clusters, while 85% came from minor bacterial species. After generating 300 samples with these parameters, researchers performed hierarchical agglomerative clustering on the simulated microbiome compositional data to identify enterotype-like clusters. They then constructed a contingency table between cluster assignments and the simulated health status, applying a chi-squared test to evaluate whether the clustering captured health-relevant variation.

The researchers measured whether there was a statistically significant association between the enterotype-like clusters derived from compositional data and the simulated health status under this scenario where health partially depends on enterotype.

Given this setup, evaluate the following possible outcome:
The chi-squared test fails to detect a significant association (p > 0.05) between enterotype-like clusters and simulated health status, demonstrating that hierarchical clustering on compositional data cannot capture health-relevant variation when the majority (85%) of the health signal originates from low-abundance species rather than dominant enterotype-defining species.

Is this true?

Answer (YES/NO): NO